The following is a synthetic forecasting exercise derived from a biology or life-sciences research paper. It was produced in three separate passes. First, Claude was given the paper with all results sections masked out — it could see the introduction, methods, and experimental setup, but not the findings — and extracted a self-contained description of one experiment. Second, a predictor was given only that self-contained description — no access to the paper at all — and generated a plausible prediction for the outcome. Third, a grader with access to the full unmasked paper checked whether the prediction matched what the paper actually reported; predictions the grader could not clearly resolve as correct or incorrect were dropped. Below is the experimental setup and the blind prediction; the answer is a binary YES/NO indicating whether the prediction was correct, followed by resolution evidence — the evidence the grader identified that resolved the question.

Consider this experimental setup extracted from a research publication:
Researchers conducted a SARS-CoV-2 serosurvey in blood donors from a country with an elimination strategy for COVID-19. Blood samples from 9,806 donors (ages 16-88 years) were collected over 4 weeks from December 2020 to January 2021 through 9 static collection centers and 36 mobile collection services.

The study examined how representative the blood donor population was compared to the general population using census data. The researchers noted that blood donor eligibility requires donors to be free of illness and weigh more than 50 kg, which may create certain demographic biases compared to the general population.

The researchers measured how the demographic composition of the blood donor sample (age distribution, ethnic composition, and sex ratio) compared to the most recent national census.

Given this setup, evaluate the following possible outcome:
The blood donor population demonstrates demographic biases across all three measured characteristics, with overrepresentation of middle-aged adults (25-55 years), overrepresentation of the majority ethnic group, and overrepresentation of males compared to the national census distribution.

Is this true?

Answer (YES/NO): NO